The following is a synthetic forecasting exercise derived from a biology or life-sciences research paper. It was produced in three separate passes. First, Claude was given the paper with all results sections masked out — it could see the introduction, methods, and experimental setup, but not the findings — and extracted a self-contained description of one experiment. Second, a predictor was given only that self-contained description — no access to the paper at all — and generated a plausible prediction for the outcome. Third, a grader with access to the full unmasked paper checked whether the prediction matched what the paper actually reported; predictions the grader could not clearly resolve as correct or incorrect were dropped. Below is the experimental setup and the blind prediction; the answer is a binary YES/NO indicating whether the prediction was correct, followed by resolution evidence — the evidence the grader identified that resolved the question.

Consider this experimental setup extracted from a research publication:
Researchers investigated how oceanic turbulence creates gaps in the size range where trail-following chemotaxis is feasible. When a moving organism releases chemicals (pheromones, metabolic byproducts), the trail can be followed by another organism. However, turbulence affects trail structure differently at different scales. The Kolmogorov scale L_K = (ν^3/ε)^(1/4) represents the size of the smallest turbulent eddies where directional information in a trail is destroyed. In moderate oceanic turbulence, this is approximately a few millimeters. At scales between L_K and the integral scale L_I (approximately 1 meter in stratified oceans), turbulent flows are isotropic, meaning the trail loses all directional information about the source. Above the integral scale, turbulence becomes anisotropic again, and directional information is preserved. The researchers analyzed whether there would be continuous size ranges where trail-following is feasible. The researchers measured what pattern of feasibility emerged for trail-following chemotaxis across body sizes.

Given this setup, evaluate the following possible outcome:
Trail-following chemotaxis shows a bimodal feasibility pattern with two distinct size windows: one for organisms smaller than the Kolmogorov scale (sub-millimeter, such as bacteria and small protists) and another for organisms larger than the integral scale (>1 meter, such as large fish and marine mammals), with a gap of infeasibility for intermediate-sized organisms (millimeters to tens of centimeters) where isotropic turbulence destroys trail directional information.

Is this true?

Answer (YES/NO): NO